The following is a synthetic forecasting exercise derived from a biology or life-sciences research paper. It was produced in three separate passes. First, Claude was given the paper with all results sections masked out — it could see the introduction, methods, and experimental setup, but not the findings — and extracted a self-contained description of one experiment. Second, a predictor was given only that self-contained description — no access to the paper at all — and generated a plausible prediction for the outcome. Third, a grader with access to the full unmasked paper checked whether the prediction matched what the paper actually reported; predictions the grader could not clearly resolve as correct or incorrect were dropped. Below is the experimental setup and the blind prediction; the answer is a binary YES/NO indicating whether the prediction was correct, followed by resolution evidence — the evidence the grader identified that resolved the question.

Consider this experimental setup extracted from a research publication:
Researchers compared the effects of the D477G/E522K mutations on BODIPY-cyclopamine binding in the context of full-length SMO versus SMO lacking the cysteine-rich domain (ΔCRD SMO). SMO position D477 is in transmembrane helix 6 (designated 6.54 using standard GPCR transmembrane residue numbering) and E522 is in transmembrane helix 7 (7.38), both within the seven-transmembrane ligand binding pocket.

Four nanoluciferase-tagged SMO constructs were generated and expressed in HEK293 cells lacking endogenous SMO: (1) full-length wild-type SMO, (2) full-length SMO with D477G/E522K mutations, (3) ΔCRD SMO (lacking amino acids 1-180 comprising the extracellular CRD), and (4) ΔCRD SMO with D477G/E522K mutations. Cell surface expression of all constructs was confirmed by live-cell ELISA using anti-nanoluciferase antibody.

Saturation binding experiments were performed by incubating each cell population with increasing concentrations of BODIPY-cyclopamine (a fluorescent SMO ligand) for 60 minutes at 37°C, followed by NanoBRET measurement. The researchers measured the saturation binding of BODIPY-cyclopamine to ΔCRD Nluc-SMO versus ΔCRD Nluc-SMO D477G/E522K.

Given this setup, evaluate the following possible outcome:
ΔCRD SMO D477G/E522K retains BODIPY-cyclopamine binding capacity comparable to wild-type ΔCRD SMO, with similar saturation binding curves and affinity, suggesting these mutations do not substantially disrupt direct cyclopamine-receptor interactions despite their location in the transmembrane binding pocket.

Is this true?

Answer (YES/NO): NO